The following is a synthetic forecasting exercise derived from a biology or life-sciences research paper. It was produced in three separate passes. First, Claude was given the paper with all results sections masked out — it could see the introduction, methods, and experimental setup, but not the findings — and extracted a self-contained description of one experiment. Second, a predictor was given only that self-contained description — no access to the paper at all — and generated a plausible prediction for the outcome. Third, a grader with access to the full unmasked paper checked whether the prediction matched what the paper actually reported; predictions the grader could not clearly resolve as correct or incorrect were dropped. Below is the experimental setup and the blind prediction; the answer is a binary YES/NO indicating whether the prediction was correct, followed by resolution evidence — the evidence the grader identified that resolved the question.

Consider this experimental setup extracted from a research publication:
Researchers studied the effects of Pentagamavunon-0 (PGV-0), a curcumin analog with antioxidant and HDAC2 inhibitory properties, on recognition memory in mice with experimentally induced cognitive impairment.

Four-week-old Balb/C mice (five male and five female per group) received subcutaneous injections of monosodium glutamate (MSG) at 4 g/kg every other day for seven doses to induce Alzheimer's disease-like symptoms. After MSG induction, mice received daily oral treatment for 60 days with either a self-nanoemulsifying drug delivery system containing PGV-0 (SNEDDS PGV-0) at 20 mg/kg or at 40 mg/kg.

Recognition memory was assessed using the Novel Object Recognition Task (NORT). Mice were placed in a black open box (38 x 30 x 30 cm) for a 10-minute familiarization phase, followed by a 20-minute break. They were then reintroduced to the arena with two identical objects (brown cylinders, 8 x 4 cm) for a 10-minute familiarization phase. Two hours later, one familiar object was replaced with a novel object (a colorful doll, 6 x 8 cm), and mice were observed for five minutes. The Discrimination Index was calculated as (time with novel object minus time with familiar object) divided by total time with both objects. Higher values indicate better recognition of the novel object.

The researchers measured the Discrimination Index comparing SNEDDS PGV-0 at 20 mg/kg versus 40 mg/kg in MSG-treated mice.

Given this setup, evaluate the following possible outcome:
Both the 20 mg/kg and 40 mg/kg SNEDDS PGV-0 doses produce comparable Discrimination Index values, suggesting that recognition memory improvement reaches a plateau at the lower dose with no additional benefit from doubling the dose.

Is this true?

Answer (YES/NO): YES